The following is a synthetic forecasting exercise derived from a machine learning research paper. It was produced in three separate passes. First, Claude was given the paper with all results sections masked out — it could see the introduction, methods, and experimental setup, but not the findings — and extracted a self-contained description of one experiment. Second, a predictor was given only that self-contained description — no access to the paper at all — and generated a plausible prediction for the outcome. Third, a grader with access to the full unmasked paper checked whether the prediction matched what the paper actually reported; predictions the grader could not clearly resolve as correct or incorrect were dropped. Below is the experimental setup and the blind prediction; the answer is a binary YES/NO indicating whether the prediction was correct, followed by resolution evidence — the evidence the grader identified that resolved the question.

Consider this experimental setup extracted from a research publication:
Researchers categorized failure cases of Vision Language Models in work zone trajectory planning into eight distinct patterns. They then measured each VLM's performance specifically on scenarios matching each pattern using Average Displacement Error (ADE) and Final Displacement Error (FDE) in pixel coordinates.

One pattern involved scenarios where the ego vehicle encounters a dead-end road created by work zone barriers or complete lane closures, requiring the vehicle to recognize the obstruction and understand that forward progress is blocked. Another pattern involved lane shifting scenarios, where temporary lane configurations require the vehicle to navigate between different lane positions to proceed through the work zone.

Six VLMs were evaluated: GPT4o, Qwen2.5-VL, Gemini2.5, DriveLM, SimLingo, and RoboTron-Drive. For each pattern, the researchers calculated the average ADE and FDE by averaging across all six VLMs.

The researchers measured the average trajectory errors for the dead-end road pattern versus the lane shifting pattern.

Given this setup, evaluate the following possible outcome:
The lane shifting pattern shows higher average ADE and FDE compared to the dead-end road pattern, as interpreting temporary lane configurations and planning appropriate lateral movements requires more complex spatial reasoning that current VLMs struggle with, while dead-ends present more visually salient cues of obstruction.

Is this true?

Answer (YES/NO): NO